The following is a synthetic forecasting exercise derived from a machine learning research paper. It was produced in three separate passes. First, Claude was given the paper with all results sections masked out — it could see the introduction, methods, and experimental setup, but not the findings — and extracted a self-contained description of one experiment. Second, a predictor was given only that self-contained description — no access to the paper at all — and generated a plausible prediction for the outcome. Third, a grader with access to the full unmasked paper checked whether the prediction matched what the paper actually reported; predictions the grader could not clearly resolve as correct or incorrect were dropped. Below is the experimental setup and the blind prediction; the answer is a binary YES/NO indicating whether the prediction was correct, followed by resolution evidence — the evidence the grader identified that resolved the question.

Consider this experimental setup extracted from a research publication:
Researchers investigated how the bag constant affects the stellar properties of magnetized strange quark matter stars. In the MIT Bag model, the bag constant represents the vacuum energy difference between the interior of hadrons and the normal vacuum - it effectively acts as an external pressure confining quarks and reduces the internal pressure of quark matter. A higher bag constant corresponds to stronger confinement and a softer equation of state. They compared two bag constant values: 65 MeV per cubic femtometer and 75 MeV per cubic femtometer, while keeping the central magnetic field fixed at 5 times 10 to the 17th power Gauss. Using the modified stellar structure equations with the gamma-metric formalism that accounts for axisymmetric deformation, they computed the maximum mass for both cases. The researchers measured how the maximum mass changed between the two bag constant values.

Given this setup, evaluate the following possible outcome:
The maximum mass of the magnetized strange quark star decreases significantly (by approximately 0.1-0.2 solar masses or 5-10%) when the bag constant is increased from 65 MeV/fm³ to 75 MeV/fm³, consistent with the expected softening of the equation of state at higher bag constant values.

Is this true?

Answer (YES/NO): NO